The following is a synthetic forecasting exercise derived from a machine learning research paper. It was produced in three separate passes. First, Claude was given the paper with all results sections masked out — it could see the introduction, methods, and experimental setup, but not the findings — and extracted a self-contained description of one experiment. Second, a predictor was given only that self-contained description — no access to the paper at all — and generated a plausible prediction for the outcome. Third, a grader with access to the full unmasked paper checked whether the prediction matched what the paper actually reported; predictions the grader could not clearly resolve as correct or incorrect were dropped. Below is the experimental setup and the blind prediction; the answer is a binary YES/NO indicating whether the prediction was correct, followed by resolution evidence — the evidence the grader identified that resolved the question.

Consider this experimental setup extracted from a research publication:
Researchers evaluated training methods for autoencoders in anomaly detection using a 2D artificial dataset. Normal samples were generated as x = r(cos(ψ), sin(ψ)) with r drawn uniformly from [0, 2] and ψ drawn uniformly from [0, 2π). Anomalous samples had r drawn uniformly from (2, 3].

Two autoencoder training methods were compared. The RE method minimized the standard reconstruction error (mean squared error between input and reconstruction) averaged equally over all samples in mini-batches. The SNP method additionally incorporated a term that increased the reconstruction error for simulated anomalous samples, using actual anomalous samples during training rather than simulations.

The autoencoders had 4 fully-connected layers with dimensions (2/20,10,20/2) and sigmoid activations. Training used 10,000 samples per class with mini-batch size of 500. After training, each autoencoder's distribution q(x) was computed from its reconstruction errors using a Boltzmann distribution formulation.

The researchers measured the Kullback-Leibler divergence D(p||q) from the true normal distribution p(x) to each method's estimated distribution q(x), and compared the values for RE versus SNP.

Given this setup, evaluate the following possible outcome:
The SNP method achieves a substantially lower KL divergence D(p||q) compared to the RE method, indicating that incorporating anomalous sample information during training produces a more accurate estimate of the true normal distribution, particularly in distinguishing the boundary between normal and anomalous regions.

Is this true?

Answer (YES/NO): YES